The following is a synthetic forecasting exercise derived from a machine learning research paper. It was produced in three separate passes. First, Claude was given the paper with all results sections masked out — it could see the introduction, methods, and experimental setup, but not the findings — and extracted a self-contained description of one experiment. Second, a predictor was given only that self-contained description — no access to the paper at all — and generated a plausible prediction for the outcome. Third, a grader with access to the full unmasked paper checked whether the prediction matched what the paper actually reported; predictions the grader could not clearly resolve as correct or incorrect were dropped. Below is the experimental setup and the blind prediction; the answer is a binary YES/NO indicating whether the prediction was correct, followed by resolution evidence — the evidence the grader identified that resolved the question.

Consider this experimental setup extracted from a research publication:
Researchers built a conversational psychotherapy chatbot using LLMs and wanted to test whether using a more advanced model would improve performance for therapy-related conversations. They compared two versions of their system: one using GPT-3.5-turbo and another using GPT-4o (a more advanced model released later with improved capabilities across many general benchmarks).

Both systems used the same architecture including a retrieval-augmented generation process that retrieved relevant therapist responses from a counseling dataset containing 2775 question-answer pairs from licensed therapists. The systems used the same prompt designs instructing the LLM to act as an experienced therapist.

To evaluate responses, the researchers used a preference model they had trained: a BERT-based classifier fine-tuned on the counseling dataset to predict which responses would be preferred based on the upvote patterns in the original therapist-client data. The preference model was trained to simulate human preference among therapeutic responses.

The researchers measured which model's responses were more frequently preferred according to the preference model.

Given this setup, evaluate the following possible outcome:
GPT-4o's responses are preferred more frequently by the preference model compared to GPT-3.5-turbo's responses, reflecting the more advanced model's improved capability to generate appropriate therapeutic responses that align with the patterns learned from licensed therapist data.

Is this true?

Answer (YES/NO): NO